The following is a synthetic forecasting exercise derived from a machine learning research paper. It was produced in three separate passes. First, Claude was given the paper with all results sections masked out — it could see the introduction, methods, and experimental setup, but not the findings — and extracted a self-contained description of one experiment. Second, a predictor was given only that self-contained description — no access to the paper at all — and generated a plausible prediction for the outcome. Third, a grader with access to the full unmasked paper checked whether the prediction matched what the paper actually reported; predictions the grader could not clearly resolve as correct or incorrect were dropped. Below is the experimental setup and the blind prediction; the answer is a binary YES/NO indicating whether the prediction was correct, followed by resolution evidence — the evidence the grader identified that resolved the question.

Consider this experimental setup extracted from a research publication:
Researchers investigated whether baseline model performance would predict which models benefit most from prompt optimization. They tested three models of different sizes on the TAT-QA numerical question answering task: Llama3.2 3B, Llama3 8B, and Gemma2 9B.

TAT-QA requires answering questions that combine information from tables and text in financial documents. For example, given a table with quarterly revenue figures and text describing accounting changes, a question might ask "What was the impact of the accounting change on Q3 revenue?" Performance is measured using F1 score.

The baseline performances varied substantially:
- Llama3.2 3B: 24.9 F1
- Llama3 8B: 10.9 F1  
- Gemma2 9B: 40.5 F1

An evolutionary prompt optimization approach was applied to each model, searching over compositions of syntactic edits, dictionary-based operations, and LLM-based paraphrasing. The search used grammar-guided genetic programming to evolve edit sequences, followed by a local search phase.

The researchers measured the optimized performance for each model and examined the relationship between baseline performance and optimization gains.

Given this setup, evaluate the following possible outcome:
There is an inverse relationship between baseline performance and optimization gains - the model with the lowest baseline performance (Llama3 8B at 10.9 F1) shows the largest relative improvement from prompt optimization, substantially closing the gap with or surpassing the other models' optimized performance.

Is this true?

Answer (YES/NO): YES